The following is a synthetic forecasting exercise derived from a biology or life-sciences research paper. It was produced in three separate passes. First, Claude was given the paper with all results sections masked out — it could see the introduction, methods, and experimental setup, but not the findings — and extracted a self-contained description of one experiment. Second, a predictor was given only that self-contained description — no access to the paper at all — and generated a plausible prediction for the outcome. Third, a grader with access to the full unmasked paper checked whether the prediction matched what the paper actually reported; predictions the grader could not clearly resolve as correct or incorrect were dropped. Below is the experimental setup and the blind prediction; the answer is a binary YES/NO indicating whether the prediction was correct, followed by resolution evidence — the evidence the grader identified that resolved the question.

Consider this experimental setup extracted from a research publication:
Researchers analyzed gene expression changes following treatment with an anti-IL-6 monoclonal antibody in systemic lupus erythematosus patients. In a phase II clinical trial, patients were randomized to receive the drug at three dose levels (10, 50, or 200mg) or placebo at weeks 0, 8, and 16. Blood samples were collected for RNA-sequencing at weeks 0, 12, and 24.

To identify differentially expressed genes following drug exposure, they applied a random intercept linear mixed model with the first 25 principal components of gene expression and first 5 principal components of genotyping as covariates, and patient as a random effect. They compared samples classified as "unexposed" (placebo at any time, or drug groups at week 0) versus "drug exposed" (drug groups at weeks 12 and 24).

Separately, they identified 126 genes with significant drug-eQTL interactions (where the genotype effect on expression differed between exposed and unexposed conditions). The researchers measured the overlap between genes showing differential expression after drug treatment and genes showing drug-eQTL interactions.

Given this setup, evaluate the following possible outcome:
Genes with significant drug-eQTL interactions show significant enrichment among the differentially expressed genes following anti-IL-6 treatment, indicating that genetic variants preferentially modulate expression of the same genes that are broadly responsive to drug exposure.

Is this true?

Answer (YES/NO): NO